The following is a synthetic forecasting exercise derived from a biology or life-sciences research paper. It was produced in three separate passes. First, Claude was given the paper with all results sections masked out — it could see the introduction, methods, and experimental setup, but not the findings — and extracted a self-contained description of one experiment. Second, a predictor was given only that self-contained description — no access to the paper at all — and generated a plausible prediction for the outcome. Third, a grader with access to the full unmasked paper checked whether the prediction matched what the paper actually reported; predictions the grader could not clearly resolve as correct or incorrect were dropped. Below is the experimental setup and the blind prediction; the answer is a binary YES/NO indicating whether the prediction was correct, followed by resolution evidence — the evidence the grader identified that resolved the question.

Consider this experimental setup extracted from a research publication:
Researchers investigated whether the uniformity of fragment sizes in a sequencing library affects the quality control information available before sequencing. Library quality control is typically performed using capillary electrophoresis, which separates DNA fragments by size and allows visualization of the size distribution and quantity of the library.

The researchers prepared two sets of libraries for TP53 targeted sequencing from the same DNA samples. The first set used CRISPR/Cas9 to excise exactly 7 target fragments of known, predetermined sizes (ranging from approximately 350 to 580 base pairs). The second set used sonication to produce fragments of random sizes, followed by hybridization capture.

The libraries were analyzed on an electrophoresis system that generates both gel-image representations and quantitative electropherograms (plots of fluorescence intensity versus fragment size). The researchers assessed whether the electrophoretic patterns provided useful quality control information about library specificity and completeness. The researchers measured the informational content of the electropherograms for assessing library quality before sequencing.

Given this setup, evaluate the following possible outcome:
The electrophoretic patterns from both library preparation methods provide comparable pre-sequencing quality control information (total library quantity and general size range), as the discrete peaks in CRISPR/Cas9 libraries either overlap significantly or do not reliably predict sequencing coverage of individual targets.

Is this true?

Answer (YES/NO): NO